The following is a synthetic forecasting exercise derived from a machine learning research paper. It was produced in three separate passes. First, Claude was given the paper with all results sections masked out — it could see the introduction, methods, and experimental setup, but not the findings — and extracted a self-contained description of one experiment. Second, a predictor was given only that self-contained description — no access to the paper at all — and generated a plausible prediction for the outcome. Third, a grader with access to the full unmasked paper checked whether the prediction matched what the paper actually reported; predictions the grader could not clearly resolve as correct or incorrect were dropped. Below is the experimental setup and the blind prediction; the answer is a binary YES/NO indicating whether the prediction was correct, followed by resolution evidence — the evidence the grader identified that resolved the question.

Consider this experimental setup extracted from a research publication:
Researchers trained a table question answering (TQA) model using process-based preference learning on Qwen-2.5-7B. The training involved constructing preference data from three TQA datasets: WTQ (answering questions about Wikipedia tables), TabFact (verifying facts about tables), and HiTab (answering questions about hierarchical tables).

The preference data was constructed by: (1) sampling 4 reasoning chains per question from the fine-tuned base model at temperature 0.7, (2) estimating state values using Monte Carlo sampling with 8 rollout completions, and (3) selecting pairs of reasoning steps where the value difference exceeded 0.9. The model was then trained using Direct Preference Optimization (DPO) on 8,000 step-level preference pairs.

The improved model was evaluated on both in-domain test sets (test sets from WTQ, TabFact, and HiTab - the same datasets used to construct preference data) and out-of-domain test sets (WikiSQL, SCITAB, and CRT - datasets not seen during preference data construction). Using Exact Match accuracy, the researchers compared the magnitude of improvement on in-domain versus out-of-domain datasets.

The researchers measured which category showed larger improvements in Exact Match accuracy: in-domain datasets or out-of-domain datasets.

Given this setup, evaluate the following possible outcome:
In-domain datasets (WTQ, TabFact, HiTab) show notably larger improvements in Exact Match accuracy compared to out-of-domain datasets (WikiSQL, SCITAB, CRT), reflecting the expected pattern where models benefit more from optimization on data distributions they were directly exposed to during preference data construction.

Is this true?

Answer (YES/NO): YES